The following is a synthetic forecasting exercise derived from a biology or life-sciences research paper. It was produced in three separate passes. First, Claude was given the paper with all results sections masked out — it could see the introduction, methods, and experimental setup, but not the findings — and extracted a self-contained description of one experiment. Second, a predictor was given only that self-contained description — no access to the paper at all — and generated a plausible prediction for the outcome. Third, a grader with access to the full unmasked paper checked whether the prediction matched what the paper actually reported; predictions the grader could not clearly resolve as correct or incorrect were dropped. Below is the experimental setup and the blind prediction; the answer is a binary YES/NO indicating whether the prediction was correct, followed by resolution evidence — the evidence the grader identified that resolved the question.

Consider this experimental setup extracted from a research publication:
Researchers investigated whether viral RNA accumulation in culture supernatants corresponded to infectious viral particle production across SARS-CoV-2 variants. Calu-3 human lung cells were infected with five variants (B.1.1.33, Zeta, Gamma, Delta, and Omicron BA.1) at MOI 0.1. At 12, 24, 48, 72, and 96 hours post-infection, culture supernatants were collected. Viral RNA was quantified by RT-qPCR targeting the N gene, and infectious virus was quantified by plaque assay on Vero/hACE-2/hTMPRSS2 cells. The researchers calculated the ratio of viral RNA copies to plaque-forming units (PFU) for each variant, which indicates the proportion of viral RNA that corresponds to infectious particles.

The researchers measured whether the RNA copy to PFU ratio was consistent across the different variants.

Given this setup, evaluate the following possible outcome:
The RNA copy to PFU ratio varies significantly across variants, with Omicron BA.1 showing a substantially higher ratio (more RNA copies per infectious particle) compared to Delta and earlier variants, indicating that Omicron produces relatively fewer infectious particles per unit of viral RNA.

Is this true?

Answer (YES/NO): NO